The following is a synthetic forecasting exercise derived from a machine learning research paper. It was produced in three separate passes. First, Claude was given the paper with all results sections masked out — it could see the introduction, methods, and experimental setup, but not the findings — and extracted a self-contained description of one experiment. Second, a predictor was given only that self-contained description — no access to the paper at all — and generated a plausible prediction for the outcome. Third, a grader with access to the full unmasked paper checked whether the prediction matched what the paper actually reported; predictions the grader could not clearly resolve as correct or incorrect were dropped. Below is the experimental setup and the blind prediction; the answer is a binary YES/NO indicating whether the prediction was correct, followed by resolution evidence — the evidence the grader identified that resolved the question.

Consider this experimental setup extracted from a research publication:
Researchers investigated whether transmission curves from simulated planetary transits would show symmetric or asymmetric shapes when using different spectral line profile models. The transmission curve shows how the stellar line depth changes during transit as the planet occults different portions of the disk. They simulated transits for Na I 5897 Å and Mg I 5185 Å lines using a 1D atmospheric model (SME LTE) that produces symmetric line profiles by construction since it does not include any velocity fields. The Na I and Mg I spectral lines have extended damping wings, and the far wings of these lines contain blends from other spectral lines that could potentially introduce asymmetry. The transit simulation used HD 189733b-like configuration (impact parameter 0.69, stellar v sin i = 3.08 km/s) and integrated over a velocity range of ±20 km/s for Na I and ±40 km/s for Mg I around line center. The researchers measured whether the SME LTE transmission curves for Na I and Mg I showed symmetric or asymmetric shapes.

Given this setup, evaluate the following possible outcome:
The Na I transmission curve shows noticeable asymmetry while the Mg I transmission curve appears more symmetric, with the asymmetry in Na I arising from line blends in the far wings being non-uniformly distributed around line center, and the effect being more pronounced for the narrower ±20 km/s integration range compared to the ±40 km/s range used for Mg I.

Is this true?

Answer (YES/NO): NO